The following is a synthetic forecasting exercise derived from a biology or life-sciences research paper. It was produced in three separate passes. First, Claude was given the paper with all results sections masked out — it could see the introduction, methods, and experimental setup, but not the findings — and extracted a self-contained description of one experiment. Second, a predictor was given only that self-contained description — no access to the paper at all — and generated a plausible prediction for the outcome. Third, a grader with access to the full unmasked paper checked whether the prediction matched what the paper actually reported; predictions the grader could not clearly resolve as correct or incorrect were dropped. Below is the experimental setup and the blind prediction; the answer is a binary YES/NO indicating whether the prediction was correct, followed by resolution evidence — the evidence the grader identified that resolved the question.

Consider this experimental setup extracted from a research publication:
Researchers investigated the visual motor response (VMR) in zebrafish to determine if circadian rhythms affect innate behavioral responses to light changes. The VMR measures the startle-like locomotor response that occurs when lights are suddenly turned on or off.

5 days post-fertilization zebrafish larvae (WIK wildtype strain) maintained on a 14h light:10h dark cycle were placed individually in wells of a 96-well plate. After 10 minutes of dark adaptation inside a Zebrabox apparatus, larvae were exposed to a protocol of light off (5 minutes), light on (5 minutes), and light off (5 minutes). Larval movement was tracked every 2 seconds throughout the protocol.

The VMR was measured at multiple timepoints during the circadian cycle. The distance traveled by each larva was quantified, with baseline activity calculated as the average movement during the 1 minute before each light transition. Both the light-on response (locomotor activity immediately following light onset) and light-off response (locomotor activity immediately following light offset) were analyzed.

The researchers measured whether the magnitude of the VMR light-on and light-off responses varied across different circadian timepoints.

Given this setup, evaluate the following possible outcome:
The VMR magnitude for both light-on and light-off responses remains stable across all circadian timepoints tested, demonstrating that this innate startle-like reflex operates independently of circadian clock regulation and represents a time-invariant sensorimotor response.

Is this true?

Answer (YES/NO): NO